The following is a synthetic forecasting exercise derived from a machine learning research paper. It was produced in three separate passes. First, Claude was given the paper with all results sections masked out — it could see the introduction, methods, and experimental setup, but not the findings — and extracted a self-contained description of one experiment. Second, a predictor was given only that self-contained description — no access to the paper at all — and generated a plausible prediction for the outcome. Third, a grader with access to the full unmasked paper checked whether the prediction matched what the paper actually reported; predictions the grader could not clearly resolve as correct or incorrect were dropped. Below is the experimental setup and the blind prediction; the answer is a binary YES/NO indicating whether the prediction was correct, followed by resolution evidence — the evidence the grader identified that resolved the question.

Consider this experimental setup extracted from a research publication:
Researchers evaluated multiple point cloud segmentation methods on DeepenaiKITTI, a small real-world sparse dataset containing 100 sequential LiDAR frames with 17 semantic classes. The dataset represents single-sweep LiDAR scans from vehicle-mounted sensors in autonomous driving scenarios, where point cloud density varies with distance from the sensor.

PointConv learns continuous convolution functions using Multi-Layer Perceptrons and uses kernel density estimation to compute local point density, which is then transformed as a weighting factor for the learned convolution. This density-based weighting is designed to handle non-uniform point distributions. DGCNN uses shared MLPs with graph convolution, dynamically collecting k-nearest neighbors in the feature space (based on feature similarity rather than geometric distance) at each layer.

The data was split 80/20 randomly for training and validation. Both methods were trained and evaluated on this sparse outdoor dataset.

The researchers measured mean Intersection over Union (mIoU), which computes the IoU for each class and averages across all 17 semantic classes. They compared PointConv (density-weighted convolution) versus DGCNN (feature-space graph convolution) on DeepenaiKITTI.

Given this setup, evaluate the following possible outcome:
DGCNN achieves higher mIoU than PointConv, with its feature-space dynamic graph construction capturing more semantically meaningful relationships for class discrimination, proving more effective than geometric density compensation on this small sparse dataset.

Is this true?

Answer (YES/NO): NO